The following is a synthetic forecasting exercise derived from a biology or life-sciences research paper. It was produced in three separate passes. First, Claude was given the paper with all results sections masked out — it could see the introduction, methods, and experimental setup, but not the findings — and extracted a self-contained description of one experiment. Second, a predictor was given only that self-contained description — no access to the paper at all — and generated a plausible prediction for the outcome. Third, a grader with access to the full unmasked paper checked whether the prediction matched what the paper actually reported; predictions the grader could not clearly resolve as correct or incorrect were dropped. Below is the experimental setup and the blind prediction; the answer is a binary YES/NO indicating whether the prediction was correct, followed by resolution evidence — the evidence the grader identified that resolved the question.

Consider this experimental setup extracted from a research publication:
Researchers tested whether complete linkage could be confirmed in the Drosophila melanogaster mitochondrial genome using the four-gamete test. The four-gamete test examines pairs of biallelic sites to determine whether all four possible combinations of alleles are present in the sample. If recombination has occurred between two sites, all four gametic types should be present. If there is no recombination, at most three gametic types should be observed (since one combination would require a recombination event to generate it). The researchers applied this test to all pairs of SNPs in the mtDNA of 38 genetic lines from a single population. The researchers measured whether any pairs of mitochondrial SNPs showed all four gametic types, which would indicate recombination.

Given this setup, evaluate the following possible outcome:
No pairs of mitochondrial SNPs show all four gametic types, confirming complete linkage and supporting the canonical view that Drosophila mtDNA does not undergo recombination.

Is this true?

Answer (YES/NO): YES